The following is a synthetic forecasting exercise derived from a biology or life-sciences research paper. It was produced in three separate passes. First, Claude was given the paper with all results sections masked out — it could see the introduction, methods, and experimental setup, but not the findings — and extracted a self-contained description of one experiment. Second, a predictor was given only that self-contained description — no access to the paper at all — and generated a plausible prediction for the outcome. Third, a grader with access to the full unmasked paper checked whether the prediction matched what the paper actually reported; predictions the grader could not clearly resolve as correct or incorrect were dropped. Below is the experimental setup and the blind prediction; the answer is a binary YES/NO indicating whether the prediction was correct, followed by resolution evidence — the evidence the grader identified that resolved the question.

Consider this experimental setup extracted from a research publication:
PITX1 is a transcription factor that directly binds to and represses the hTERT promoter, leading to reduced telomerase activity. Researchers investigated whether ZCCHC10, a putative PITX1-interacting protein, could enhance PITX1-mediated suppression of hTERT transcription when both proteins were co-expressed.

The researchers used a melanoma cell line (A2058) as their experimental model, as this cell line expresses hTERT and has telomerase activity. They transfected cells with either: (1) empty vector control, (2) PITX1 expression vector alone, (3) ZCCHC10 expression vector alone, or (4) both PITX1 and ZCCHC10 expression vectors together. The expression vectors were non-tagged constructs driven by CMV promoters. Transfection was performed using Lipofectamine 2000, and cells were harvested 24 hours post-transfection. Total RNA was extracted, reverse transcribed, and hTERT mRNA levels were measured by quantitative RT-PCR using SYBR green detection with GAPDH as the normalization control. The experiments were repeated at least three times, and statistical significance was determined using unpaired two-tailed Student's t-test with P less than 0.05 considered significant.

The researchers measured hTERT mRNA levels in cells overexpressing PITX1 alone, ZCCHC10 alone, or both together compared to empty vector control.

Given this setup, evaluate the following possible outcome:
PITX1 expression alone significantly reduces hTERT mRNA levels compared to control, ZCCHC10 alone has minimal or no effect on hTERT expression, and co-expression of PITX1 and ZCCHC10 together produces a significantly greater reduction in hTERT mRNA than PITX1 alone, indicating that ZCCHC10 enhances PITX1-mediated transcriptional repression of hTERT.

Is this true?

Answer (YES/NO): NO